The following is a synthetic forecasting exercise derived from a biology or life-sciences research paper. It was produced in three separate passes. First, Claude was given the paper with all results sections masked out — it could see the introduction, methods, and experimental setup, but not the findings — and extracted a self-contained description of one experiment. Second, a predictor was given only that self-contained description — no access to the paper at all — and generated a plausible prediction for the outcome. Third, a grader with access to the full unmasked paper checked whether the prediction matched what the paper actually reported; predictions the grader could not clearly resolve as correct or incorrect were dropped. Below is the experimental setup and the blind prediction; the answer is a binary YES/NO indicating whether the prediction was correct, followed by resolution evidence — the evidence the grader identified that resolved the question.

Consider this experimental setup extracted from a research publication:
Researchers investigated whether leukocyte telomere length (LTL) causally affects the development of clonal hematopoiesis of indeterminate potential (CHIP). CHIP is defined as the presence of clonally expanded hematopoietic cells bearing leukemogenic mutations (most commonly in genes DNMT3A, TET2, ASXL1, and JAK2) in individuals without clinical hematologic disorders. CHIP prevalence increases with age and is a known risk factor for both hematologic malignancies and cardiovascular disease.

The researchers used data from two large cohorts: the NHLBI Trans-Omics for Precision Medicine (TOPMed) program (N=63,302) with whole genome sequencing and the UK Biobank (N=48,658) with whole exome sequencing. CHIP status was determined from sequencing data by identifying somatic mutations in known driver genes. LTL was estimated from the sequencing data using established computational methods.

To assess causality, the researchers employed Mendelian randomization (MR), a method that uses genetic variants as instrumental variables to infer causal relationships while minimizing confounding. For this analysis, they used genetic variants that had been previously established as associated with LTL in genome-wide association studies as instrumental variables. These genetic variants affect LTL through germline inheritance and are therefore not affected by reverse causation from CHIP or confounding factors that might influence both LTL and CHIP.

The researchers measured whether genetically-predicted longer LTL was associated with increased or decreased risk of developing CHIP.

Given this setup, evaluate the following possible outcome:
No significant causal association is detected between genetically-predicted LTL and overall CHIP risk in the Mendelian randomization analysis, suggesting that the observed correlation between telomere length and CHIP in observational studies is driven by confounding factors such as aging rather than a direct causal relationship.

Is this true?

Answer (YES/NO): NO